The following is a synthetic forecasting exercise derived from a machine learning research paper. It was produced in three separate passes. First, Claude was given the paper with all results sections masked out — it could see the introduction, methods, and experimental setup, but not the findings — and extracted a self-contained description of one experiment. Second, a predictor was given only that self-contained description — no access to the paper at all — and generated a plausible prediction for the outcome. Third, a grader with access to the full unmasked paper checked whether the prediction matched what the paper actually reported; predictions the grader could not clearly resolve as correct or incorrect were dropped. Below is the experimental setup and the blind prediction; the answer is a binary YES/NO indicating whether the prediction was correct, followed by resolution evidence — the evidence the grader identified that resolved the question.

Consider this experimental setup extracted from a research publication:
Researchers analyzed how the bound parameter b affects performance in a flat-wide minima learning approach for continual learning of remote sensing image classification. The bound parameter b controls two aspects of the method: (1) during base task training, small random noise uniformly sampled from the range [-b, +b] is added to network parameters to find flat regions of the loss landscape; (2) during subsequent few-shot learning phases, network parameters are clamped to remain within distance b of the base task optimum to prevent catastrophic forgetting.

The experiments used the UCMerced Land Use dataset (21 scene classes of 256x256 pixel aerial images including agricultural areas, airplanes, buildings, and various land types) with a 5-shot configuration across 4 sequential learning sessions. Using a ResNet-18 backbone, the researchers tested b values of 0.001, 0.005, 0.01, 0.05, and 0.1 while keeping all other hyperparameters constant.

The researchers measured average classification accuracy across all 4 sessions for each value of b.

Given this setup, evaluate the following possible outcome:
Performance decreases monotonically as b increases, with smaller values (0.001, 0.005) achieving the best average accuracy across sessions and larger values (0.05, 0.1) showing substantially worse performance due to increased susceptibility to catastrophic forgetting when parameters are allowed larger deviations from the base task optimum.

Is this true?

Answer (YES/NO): NO